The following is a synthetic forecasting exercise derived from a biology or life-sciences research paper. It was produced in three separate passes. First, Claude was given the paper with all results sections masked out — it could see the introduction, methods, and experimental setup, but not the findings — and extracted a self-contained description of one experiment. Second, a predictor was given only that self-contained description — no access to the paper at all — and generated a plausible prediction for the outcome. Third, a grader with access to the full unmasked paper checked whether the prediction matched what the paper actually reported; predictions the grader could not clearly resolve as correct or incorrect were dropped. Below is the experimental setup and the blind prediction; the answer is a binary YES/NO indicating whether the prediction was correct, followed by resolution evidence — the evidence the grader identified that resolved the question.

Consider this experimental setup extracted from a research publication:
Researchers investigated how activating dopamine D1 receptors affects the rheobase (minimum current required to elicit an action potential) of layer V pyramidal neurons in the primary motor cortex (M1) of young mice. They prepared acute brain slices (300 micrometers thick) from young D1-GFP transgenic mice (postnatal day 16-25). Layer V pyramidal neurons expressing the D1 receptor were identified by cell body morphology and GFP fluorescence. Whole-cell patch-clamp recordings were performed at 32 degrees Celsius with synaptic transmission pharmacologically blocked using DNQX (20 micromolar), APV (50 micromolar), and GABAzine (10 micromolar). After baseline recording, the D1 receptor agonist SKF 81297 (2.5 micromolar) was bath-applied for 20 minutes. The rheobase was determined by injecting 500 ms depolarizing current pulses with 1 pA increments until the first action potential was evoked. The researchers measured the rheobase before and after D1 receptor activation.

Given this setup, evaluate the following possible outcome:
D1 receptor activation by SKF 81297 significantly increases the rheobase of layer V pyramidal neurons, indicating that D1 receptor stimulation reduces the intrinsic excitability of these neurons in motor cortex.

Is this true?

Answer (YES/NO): NO